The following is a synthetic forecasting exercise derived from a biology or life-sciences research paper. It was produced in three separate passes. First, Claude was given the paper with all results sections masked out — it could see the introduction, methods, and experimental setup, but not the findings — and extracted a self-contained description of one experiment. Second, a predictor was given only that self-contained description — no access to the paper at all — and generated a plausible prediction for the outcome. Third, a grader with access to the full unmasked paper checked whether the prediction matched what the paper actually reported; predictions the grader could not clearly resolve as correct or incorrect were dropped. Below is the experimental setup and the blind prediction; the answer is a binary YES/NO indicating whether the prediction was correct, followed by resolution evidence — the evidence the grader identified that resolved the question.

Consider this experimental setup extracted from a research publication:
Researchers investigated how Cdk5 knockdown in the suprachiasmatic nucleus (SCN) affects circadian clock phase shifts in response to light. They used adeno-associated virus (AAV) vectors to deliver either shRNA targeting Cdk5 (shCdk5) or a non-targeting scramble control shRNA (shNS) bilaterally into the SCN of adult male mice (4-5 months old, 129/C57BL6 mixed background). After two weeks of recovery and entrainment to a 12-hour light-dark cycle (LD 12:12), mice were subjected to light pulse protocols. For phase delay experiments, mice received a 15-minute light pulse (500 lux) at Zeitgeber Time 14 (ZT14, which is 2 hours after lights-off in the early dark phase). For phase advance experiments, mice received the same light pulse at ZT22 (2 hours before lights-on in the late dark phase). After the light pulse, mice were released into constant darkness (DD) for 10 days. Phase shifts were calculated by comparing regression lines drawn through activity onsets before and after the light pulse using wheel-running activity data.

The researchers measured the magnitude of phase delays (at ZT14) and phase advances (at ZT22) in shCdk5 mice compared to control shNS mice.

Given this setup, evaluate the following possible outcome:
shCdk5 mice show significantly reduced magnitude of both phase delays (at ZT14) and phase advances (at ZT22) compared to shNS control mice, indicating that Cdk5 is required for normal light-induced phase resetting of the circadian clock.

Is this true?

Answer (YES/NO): NO